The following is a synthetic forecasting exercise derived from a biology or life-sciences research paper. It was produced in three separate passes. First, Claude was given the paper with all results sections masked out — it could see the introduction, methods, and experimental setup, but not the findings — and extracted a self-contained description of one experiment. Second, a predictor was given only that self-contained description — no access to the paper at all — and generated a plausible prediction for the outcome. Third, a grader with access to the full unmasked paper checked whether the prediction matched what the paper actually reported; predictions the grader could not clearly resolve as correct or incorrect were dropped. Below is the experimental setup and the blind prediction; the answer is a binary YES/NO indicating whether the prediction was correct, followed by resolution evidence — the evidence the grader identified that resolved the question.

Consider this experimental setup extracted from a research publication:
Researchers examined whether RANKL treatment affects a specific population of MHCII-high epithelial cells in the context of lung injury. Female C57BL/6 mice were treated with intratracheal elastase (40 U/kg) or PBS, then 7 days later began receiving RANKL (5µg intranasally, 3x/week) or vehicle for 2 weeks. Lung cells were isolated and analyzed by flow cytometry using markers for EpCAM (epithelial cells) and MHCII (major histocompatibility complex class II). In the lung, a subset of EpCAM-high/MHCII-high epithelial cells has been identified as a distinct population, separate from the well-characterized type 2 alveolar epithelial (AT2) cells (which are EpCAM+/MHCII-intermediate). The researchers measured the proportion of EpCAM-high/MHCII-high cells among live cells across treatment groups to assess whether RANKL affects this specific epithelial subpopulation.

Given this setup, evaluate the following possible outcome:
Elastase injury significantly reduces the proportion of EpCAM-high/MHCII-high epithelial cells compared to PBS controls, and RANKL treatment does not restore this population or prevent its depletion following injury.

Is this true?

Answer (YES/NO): NO